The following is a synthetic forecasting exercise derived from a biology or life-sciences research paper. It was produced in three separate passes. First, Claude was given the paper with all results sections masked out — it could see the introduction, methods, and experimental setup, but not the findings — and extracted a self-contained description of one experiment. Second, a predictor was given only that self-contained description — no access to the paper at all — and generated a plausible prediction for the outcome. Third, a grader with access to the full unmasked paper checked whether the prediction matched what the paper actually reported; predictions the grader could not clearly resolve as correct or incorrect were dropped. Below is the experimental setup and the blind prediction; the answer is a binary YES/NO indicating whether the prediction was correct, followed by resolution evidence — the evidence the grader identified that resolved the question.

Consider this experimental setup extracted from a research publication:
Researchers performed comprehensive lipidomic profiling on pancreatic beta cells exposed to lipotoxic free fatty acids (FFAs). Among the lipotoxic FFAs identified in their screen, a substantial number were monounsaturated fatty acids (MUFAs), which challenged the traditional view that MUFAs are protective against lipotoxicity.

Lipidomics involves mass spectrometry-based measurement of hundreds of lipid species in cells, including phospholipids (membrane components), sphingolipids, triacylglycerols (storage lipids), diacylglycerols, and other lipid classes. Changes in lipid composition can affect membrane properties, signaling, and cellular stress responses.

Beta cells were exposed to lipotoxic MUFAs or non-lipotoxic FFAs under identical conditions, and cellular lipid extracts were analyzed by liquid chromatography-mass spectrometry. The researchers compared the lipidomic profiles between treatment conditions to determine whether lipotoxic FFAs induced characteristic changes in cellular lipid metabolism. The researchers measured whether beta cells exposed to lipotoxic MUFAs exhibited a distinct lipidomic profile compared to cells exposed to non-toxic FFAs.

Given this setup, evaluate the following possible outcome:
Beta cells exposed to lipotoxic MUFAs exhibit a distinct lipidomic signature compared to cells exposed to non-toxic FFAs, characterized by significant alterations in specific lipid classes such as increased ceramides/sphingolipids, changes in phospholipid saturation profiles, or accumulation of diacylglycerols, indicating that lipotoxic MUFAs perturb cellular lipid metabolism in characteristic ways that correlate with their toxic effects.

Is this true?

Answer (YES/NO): YES